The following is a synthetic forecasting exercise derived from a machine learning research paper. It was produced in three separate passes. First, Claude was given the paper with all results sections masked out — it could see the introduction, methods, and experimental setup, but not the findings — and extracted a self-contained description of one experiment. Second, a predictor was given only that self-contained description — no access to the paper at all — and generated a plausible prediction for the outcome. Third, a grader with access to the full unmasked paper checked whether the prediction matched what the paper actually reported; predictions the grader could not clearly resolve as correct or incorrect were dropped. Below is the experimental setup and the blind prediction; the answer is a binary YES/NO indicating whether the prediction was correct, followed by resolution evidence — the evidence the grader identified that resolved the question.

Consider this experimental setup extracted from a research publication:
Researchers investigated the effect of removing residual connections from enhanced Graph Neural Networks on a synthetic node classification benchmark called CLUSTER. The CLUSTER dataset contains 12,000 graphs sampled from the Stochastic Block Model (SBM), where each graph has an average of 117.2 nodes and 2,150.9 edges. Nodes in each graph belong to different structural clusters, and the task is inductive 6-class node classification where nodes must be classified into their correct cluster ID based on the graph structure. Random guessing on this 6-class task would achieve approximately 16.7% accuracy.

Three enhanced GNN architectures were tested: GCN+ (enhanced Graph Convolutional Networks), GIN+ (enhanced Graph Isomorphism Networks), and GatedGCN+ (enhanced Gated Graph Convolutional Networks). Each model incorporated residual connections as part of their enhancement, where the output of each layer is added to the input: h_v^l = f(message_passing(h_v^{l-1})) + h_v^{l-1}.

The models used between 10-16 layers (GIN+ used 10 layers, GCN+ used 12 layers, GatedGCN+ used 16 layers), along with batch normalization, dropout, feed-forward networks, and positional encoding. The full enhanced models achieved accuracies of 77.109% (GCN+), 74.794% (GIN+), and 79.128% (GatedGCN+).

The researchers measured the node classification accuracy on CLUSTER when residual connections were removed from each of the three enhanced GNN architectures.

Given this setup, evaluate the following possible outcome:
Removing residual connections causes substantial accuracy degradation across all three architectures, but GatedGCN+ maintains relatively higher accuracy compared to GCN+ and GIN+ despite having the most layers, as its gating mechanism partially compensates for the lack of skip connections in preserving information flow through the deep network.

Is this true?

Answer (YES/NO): NO